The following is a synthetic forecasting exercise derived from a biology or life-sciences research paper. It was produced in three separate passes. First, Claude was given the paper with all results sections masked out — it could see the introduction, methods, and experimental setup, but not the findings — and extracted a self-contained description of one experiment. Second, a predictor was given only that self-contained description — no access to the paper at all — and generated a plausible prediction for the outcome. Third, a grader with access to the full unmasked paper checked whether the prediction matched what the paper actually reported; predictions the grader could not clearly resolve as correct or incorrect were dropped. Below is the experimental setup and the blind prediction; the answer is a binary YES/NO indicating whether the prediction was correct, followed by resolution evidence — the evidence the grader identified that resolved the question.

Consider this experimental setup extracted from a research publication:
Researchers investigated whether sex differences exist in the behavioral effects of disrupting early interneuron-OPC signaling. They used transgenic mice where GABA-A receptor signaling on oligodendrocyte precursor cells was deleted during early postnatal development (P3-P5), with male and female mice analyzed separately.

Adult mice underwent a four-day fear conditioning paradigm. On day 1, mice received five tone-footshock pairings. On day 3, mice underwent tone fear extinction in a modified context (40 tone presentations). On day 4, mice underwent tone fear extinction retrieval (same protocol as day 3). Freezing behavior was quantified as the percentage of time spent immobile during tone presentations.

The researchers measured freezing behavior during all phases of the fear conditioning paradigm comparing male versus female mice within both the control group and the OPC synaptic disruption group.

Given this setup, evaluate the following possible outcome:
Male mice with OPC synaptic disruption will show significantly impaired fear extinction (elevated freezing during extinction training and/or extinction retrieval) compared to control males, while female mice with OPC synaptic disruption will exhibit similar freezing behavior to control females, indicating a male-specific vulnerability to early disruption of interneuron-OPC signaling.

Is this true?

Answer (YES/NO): NO